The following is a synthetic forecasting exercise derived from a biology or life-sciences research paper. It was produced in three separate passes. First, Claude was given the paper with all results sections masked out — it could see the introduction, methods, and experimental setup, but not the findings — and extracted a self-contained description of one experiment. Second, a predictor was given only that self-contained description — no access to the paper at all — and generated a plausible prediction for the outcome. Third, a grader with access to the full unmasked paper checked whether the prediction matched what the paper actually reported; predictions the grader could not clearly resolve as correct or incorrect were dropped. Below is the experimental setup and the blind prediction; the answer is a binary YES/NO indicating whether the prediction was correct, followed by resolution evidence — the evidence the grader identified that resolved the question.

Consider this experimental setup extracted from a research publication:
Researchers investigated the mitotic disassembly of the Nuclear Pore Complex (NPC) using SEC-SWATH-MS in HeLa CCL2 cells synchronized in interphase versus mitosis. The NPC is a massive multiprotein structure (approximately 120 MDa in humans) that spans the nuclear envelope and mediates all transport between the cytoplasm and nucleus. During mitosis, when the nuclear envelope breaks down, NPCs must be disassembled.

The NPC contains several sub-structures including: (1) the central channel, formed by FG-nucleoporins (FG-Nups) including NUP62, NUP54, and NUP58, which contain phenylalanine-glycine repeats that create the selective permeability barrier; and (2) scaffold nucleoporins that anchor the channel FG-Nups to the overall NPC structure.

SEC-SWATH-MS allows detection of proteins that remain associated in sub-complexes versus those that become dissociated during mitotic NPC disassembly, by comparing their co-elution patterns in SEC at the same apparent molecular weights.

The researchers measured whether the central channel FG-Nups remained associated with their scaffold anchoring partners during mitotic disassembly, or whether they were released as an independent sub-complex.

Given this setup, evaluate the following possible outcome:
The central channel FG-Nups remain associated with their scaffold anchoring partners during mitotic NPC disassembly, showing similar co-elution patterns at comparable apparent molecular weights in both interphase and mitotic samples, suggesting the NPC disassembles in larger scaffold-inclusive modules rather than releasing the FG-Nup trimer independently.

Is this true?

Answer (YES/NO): NO